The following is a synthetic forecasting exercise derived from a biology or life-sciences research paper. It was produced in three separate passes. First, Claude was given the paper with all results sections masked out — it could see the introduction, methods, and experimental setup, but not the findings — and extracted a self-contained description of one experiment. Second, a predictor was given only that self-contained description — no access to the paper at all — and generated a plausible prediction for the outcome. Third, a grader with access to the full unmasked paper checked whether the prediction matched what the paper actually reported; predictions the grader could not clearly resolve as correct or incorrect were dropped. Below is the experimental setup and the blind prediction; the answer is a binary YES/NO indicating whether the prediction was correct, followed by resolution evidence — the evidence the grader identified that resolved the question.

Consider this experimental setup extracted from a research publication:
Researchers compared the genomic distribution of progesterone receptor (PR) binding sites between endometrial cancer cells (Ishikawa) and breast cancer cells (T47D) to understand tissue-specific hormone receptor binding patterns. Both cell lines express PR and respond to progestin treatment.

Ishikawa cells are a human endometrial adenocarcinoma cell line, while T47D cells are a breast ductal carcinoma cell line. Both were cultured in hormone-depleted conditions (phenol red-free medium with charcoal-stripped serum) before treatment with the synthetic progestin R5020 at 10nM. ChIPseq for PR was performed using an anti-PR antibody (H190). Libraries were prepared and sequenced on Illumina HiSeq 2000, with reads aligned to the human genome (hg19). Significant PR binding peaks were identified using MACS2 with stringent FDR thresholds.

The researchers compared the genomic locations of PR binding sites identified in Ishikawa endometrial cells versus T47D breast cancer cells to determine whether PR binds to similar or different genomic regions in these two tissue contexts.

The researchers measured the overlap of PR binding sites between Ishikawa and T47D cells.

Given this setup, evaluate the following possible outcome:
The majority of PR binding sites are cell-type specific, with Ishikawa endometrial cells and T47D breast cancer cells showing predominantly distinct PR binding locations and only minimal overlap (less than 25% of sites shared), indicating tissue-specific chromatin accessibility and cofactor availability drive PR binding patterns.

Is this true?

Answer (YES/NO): NO